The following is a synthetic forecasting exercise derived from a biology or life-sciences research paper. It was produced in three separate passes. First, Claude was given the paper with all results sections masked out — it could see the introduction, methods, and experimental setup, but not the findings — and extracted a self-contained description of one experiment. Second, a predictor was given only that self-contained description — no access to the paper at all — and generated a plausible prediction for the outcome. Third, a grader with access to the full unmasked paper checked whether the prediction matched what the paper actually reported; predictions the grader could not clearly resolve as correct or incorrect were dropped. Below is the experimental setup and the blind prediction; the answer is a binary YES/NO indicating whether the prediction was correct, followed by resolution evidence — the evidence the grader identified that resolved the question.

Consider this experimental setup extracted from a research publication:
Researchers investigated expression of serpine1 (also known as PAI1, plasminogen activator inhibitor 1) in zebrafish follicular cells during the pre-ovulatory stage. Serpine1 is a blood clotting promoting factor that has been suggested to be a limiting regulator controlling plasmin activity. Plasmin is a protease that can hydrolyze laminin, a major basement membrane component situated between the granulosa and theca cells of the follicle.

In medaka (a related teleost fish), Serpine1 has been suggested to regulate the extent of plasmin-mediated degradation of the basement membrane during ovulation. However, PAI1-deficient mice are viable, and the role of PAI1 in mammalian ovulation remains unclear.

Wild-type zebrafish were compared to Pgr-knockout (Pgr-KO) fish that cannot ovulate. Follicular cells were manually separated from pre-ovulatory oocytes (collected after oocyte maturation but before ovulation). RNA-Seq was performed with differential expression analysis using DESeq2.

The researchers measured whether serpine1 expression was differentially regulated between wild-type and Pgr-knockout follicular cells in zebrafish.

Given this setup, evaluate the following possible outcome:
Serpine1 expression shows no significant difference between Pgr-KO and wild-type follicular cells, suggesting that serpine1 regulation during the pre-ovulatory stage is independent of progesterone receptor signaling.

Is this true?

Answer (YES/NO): NO